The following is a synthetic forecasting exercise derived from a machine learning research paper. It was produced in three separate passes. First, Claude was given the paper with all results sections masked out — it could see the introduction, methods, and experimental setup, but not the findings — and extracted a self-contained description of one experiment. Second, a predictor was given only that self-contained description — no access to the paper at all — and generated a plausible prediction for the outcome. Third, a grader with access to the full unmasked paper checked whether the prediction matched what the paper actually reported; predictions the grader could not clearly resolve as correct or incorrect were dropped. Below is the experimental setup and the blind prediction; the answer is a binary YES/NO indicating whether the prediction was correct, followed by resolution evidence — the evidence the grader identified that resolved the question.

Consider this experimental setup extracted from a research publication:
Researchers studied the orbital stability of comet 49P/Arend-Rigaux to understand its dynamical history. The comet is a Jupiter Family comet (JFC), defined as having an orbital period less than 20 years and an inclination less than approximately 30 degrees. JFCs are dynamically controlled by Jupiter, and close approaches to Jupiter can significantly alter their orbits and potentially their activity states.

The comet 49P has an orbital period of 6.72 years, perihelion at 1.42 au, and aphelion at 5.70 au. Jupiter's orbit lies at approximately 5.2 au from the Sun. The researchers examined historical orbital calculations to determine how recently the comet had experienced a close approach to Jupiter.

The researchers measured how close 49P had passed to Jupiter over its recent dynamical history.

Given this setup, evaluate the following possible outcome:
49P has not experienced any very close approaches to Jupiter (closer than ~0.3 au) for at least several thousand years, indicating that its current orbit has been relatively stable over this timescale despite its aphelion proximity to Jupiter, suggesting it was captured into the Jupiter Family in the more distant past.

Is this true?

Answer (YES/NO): NO